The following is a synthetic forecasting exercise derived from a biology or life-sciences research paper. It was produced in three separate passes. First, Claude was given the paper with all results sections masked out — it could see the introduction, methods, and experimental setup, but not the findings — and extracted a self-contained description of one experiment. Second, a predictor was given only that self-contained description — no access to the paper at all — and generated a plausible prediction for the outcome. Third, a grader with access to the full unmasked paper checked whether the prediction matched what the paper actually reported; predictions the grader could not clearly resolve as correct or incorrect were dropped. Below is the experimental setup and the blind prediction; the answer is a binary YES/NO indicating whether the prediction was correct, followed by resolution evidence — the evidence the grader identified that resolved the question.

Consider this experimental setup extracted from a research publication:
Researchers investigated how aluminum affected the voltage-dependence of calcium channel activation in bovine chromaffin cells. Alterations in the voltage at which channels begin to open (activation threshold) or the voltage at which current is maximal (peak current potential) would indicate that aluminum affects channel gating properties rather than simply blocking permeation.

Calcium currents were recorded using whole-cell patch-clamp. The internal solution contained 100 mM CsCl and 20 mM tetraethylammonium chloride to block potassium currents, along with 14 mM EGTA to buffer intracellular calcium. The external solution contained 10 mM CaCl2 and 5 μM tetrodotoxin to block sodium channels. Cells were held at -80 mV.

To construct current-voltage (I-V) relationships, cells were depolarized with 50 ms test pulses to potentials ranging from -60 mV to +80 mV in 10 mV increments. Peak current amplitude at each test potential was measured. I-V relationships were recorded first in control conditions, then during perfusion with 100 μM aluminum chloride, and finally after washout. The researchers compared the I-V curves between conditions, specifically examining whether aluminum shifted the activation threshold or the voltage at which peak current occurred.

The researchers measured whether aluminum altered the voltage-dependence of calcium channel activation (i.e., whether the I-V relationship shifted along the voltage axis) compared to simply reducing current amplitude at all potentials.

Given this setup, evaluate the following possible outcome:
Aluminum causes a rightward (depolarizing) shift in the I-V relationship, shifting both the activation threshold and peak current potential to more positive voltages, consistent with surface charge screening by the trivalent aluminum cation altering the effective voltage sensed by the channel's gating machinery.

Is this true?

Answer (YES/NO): NO